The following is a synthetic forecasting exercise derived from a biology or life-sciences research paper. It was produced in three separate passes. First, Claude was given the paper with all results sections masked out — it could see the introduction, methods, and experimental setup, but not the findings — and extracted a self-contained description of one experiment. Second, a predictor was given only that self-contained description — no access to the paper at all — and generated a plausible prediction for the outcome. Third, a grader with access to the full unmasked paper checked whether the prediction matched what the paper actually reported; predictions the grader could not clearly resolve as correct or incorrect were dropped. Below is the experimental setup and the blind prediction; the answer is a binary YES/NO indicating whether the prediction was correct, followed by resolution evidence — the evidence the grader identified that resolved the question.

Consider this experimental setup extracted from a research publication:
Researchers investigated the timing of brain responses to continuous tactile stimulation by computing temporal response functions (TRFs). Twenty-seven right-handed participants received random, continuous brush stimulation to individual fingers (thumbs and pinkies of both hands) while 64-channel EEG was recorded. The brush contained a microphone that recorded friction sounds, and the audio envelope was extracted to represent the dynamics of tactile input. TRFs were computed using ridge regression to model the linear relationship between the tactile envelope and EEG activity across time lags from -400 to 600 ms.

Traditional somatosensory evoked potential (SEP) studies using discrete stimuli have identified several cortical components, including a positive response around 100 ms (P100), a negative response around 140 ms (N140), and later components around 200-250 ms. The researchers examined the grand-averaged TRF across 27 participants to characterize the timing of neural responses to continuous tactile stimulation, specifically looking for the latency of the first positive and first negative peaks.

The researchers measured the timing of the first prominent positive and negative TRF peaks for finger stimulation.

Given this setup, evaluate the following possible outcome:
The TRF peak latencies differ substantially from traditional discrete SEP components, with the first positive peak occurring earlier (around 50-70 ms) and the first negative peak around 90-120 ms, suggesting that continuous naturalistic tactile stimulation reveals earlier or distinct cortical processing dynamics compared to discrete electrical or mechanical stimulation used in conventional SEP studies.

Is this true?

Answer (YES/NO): NO